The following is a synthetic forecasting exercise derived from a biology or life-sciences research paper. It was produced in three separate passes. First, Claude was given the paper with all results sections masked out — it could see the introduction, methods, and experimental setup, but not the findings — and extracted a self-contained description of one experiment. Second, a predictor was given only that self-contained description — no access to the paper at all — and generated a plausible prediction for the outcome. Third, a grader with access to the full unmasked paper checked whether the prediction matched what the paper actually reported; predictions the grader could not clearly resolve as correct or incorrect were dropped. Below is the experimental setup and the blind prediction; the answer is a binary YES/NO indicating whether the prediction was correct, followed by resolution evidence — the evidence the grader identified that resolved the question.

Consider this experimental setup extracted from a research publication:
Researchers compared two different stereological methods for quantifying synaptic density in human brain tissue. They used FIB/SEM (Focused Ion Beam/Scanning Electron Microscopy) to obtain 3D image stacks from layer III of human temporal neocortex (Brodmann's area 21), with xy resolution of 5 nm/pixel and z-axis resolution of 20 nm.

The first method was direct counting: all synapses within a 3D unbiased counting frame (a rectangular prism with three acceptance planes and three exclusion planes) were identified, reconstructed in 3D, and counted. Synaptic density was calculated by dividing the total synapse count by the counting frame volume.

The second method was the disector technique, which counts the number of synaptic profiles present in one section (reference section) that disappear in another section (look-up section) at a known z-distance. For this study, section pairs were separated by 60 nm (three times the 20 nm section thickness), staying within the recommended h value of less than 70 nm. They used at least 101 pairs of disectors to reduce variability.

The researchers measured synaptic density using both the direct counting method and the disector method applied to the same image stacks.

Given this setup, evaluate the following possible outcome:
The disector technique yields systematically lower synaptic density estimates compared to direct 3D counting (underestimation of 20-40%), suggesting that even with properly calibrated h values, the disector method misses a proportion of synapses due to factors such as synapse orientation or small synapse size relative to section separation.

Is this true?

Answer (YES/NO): NO